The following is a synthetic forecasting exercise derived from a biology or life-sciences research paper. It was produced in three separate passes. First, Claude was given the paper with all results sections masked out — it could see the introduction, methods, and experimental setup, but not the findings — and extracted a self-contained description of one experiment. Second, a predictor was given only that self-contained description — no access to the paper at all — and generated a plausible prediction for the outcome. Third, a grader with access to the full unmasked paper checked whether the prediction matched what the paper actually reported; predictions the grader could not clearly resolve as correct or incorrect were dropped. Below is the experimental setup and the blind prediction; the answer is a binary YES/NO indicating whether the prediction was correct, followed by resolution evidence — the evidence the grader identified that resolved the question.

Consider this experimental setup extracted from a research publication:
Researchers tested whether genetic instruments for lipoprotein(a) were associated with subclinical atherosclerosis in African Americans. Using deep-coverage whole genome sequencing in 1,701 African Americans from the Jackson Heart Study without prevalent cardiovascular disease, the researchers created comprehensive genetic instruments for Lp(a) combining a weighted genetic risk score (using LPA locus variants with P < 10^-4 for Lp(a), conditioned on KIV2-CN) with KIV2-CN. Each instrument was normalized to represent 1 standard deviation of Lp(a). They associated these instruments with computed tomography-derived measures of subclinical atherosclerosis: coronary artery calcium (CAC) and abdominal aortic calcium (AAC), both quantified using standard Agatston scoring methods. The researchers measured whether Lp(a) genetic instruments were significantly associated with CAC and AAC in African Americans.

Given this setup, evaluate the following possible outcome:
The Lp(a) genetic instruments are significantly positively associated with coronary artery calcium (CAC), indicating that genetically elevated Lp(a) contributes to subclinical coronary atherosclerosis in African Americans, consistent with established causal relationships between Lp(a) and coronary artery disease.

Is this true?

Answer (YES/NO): YES